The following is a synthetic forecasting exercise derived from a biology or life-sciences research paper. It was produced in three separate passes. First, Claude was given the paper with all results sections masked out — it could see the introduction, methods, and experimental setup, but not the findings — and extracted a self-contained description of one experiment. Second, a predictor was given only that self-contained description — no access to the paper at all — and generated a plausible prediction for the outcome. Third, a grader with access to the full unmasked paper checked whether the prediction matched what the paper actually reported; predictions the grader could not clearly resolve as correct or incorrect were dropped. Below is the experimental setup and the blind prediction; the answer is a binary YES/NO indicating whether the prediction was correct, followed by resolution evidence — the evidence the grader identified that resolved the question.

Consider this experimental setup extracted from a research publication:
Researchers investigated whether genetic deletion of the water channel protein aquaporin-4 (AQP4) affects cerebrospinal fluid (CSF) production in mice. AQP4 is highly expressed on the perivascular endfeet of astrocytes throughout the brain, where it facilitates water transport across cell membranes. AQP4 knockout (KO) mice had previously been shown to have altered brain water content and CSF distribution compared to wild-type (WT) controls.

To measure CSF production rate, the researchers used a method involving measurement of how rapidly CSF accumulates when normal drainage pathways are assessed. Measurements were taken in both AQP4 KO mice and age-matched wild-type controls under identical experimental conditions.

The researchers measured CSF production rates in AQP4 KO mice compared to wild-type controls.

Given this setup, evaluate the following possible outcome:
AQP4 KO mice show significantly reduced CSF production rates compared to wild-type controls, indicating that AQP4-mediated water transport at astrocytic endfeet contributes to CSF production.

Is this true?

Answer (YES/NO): NO